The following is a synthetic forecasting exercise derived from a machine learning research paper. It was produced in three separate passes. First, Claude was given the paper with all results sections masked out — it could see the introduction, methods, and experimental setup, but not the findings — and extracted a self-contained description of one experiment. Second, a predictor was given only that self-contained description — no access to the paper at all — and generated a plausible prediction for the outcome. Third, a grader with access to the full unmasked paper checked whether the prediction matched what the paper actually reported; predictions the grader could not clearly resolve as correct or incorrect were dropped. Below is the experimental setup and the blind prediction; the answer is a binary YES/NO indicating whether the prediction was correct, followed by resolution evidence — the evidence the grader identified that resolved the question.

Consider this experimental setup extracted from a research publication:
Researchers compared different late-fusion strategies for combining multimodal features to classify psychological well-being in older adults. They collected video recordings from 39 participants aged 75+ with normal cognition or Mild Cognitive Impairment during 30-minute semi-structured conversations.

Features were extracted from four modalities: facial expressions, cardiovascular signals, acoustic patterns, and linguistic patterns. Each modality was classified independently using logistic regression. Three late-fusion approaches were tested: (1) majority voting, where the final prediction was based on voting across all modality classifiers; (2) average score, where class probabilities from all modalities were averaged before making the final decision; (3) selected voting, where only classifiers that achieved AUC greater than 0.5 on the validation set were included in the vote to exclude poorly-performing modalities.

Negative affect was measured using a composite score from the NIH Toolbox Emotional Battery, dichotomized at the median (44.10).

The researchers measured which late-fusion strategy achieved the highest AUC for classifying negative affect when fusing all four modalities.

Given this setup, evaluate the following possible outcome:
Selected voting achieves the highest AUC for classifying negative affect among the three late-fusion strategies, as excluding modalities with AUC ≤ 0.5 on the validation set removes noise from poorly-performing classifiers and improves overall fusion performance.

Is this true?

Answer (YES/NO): NO